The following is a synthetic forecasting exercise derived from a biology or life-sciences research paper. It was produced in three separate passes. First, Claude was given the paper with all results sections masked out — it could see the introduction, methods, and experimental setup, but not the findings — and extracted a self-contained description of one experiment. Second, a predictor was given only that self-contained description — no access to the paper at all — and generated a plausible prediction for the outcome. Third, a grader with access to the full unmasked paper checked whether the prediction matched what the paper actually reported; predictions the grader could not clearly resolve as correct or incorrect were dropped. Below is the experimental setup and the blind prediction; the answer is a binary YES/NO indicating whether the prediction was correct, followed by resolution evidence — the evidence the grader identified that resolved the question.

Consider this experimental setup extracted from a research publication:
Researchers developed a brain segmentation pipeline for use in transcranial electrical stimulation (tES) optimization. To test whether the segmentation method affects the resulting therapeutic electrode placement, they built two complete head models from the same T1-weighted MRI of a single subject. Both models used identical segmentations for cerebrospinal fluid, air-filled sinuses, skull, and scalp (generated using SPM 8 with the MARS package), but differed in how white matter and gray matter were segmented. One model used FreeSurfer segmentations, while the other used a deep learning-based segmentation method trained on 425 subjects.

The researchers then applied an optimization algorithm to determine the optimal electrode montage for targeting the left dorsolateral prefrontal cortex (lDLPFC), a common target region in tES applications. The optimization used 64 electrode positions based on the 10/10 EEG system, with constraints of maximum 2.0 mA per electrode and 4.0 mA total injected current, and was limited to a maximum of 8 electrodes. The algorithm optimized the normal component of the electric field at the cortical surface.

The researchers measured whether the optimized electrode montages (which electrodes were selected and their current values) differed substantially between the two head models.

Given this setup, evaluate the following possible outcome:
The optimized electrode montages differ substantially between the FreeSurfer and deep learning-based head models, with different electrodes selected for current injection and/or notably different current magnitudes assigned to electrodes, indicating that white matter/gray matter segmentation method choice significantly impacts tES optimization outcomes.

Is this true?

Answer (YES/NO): NO